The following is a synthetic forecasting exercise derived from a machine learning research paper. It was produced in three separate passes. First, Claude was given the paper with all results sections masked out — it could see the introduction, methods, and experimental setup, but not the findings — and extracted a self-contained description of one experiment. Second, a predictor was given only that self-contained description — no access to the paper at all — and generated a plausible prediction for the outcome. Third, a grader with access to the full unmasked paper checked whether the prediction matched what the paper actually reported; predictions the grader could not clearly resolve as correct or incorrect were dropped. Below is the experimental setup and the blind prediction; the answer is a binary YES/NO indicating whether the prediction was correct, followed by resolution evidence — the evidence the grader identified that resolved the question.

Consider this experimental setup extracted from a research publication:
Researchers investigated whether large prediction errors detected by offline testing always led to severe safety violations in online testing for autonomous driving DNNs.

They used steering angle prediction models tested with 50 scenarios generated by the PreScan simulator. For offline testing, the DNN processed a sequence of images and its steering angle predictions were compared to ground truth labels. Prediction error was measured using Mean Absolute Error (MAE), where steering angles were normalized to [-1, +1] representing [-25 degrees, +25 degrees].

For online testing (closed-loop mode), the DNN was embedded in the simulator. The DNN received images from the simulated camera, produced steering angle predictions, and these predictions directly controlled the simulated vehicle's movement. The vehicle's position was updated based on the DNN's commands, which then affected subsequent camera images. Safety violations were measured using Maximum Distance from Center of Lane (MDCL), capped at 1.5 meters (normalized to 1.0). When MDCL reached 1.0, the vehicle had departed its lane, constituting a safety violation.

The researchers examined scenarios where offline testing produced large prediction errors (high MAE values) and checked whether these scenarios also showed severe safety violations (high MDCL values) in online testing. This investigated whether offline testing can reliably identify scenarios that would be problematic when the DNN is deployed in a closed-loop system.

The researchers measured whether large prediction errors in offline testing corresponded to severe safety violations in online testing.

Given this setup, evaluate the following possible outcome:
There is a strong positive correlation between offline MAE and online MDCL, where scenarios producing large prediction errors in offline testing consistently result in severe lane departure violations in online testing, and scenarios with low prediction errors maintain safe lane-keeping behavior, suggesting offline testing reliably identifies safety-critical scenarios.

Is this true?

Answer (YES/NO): NO